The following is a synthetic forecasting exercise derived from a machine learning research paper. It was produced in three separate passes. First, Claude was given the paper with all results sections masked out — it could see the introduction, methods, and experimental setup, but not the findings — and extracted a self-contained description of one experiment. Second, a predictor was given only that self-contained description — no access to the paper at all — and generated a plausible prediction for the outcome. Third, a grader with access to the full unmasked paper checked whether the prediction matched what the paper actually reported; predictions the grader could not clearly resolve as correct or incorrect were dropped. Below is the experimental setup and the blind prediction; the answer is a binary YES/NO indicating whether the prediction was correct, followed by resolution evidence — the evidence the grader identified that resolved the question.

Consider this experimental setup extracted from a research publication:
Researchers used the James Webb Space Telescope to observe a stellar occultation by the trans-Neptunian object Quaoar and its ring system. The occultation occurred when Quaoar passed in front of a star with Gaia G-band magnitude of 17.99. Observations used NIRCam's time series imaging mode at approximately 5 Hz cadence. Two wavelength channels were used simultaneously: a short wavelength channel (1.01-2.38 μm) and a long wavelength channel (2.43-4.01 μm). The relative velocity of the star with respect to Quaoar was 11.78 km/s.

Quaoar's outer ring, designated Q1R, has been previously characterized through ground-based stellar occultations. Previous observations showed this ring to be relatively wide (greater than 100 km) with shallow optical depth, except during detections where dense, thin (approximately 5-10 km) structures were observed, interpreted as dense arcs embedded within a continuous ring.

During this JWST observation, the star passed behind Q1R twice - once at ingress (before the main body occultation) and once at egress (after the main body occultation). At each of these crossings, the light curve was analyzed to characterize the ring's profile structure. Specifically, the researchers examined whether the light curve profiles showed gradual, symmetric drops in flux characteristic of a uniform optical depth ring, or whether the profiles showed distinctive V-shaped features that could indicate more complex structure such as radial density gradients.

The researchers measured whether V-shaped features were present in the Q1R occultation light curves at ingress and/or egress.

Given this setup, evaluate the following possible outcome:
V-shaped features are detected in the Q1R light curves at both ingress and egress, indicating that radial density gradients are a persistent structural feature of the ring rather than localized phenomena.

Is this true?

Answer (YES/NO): YES